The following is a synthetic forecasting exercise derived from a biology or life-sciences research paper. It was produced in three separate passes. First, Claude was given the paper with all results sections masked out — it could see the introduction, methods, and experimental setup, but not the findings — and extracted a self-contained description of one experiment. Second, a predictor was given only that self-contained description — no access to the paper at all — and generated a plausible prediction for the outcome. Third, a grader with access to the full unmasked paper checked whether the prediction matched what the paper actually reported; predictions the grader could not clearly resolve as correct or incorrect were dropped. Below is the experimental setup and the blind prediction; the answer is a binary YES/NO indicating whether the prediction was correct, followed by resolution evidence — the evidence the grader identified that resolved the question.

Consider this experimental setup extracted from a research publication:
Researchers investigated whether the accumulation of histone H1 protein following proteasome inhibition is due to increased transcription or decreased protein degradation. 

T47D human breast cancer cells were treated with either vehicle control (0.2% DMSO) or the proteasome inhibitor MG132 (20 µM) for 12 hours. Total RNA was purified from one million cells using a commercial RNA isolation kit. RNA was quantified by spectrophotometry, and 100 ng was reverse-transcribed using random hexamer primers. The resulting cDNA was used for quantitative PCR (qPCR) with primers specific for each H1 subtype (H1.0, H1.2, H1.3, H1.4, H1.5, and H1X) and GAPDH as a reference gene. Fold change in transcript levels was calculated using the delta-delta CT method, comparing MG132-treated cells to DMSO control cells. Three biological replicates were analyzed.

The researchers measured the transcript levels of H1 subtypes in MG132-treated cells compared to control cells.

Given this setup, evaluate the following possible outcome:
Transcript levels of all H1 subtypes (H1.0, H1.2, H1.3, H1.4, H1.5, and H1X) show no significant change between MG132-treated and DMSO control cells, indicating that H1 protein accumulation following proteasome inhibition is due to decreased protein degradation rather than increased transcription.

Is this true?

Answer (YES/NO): NO